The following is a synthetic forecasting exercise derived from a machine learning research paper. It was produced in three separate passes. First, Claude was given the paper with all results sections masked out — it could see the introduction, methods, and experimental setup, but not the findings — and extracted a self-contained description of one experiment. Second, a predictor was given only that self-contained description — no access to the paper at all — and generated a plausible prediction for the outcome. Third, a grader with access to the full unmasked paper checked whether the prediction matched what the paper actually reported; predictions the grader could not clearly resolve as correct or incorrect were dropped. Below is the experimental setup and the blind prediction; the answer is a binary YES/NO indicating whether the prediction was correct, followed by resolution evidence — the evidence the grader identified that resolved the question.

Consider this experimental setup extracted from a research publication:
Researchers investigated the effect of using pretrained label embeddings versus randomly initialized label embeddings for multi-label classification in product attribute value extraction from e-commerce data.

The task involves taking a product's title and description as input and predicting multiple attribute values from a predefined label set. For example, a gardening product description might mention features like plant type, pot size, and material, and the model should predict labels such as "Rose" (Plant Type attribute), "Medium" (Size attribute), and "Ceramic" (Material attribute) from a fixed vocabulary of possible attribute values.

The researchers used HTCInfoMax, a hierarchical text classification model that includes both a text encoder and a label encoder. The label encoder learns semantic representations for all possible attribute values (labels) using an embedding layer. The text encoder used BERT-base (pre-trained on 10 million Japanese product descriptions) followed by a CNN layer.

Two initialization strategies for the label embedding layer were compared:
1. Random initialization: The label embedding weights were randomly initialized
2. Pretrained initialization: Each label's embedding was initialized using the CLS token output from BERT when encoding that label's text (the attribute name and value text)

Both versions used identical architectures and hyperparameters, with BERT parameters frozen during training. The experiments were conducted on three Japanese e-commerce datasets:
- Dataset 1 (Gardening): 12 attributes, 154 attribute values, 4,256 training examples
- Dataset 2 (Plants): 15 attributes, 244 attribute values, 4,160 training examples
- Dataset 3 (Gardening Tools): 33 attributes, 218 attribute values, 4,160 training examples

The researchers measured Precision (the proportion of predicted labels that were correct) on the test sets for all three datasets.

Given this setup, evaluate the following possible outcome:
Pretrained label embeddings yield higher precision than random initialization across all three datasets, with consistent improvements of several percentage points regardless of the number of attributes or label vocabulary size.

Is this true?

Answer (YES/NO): NO